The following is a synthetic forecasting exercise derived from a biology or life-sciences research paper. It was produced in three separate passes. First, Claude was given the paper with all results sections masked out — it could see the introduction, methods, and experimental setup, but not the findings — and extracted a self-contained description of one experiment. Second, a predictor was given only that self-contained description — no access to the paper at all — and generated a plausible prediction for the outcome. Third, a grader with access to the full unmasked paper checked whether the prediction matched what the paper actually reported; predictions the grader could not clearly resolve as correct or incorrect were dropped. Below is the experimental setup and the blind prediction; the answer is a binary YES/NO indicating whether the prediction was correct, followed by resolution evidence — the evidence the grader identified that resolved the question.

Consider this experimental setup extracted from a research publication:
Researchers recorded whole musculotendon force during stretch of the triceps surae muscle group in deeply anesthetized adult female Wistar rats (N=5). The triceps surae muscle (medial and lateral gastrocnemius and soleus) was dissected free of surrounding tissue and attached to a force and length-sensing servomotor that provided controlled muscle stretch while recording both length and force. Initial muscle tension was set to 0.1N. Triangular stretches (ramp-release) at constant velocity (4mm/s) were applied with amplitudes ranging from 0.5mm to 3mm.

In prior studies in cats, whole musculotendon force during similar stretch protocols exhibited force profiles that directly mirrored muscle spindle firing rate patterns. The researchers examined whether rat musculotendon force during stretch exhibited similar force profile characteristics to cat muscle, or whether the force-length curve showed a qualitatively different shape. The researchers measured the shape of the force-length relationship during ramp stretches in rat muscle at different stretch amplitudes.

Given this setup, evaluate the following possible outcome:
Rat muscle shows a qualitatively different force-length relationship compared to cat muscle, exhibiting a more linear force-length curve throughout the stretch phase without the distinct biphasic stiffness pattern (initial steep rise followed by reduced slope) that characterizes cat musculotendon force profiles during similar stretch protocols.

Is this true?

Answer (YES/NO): NO